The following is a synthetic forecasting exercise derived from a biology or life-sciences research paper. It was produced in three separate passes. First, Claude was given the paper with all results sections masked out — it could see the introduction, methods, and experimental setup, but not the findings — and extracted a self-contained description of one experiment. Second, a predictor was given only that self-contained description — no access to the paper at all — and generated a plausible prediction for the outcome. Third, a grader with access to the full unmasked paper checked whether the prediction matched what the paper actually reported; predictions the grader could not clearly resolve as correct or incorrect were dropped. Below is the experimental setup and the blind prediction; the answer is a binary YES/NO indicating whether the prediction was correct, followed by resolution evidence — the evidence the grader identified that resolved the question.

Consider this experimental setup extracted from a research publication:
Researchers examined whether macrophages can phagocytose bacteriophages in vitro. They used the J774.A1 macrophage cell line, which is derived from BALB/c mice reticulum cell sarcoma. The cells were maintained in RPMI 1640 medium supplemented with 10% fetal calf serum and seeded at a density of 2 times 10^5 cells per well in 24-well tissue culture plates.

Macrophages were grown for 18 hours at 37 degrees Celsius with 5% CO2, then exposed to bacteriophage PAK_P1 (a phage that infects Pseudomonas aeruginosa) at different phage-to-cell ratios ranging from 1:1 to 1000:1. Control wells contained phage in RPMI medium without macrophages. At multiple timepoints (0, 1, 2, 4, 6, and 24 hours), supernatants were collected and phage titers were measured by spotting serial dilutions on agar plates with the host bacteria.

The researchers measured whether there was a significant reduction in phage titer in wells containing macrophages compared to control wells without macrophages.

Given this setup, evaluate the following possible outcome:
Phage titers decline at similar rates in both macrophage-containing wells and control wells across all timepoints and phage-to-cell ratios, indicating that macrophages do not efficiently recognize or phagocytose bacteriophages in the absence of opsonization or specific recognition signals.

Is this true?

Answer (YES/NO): YES